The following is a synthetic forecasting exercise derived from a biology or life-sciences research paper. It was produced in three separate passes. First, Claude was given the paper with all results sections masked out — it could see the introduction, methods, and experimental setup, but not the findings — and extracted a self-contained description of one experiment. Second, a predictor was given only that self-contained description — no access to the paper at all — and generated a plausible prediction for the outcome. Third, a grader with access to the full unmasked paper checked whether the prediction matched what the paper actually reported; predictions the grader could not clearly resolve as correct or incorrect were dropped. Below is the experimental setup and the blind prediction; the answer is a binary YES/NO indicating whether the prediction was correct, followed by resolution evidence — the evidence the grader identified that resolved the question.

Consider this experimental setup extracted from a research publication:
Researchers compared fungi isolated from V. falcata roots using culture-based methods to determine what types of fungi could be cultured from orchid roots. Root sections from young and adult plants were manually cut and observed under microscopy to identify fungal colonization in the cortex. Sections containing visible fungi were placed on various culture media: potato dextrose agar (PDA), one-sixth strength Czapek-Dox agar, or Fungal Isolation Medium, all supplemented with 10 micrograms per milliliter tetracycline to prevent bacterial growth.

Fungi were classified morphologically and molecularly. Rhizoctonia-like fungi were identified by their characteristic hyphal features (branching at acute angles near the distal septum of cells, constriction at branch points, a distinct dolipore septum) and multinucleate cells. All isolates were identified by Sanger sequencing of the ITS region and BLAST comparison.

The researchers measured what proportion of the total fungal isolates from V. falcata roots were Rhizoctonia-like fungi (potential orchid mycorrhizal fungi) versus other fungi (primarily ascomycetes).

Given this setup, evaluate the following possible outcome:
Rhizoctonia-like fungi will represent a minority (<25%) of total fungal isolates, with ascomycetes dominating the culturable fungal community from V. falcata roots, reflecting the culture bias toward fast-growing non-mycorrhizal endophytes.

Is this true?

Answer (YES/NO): YES